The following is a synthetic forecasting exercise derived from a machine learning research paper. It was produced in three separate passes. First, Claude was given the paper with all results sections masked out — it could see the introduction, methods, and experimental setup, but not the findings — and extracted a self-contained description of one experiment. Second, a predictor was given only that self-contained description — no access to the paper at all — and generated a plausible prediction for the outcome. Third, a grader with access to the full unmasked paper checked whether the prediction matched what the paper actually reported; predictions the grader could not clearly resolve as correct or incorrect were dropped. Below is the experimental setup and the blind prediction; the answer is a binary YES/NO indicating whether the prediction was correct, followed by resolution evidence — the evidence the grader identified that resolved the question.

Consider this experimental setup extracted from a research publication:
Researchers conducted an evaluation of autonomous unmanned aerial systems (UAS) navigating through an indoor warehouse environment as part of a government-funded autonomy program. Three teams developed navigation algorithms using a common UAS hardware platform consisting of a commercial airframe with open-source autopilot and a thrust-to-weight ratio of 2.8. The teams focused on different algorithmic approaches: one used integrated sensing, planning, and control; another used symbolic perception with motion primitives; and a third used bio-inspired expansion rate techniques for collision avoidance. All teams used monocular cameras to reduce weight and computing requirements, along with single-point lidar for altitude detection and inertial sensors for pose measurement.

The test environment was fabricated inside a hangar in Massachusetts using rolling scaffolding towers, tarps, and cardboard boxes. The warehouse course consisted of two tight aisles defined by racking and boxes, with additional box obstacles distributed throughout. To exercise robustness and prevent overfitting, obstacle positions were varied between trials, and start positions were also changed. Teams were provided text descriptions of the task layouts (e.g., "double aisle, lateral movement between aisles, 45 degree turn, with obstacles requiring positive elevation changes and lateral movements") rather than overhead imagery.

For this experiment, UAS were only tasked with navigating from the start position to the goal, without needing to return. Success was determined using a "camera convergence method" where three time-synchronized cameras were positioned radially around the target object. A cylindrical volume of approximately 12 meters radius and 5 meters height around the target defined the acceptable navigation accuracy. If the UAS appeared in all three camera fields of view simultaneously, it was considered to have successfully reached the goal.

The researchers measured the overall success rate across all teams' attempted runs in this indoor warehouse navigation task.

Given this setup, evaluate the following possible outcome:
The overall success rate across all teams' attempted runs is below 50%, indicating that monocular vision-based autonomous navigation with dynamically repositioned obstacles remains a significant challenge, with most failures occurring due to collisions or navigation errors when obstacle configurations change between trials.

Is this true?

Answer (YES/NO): NO